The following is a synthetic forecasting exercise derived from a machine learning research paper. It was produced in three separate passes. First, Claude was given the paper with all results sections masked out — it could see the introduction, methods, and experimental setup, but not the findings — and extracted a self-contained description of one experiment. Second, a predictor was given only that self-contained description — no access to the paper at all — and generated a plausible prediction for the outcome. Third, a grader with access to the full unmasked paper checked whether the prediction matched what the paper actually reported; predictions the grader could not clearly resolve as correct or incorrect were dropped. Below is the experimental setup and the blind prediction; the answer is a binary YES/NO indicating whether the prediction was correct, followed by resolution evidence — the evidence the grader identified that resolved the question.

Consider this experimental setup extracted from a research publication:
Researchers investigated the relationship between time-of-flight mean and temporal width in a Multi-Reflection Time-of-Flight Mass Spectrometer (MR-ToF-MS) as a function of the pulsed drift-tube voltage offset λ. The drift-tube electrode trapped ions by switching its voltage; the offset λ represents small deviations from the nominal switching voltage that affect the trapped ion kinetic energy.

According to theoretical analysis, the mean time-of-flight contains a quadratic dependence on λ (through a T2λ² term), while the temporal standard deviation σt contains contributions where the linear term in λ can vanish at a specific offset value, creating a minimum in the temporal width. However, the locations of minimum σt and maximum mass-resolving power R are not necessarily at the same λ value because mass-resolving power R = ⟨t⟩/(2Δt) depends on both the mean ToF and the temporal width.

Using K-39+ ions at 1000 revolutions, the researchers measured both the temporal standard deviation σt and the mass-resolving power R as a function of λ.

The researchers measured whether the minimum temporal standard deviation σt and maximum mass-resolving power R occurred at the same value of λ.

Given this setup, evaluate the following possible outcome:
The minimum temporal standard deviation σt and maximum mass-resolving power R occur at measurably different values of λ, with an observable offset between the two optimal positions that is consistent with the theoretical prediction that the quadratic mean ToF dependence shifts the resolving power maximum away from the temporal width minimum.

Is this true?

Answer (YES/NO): NO